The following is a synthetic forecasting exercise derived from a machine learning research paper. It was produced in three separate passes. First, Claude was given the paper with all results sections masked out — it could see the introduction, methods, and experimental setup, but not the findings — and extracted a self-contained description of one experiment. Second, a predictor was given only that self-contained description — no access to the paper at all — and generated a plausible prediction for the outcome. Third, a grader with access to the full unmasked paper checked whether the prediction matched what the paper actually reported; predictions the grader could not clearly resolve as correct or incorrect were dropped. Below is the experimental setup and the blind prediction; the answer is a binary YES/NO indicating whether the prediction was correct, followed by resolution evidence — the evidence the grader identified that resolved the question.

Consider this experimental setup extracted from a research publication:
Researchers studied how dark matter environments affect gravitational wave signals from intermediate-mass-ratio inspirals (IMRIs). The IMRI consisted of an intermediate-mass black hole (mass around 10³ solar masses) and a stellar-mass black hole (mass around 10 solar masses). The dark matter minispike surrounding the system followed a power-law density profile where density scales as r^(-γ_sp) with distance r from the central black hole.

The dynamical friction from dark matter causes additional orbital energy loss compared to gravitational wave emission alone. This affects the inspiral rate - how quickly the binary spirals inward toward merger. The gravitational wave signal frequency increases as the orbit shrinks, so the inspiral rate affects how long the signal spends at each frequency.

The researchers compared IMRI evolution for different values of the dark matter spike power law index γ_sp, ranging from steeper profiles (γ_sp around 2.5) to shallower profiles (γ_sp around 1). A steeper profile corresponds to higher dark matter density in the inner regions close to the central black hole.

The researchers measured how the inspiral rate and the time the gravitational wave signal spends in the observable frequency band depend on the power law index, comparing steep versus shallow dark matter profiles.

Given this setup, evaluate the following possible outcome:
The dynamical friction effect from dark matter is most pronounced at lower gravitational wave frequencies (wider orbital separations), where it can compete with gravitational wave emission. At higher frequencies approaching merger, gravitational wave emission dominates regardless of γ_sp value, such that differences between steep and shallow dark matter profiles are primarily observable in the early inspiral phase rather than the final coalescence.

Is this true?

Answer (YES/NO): YES